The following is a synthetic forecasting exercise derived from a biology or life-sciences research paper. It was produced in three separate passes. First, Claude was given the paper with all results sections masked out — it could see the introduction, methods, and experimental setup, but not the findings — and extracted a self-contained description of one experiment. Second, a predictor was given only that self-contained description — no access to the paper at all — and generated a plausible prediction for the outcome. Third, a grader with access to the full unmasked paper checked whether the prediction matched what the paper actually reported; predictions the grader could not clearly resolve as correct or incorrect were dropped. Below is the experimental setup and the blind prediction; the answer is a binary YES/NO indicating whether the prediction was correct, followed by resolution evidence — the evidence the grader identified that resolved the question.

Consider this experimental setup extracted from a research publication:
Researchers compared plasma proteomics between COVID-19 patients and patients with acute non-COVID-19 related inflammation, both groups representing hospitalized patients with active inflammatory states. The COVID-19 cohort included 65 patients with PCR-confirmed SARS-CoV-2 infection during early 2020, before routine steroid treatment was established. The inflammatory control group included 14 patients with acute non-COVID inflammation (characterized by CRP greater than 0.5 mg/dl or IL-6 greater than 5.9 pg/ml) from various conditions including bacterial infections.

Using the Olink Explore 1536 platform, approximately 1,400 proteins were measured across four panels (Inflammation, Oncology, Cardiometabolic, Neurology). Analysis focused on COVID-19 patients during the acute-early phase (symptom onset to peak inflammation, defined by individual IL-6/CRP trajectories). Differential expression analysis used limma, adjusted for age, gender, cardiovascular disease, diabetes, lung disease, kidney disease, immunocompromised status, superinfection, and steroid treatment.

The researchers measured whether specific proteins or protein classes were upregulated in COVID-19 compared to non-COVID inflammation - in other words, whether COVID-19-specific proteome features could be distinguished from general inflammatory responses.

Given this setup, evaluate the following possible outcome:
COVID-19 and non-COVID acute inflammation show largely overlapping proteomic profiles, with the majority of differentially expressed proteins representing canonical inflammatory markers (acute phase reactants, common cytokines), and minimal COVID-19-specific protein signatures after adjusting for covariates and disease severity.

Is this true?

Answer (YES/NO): NO